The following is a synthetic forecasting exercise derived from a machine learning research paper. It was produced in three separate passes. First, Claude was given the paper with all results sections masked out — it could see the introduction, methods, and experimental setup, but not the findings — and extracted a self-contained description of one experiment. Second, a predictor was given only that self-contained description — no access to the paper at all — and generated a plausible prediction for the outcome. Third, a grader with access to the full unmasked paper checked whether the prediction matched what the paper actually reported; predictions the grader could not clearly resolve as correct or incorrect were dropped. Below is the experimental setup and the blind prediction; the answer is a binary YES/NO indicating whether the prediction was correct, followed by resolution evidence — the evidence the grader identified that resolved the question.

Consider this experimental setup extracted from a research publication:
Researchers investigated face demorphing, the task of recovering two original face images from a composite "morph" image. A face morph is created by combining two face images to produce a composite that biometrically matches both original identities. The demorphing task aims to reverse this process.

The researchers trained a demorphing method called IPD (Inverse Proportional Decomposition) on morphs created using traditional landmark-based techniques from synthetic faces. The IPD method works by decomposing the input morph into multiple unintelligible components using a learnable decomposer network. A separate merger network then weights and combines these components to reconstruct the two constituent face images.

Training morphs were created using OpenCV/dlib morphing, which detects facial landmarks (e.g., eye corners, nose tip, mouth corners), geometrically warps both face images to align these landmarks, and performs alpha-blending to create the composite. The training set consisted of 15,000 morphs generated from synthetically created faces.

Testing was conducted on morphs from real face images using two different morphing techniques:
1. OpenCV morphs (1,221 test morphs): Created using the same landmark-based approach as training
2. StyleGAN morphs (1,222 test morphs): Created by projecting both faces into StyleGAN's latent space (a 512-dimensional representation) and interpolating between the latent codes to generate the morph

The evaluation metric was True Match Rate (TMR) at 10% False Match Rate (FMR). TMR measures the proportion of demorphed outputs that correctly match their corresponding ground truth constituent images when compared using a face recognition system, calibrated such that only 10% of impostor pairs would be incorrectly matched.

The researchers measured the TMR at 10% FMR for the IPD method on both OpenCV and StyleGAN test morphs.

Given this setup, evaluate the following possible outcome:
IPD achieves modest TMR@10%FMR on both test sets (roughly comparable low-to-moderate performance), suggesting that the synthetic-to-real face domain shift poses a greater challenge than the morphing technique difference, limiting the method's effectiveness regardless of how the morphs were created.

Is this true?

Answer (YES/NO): NO